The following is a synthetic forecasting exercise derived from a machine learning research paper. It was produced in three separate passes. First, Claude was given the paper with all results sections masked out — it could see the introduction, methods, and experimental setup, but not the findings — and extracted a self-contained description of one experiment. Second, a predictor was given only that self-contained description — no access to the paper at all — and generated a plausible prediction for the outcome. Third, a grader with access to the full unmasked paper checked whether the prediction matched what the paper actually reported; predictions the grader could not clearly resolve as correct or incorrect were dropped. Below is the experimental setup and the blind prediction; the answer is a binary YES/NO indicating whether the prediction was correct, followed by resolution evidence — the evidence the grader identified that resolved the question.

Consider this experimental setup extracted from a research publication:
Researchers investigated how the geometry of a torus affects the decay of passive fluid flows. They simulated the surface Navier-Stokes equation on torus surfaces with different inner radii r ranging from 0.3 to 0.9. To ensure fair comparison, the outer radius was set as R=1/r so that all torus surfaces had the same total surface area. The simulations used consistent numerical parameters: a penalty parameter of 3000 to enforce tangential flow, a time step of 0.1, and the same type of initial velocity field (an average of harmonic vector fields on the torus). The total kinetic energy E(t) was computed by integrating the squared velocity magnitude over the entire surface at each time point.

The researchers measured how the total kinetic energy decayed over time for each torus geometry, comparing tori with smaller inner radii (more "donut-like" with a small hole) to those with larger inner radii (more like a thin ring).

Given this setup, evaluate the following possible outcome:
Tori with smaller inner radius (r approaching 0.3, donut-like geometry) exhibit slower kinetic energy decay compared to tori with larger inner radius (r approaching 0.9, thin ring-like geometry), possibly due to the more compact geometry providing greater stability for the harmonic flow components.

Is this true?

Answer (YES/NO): YES